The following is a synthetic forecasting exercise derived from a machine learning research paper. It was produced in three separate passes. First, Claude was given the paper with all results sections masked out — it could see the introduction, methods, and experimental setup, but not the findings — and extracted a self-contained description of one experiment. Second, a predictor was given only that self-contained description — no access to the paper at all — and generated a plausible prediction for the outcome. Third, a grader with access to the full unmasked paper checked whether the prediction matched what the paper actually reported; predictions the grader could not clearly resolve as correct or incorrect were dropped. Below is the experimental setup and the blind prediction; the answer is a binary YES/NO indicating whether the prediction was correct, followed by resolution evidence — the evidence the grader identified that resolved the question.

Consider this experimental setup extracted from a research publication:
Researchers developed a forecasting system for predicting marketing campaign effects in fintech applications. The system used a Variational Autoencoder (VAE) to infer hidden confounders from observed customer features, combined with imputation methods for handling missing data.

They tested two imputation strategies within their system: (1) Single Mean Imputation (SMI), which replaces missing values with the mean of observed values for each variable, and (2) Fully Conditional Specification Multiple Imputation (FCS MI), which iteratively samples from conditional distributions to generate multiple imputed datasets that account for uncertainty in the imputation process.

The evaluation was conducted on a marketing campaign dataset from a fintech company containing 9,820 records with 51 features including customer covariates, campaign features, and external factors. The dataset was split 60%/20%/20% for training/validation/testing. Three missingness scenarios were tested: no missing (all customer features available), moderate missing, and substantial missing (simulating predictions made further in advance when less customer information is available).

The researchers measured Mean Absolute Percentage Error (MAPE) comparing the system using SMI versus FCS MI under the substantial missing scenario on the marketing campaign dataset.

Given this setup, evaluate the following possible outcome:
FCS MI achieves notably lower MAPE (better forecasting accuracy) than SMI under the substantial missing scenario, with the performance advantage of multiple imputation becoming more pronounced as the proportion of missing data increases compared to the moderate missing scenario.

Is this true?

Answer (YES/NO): YES